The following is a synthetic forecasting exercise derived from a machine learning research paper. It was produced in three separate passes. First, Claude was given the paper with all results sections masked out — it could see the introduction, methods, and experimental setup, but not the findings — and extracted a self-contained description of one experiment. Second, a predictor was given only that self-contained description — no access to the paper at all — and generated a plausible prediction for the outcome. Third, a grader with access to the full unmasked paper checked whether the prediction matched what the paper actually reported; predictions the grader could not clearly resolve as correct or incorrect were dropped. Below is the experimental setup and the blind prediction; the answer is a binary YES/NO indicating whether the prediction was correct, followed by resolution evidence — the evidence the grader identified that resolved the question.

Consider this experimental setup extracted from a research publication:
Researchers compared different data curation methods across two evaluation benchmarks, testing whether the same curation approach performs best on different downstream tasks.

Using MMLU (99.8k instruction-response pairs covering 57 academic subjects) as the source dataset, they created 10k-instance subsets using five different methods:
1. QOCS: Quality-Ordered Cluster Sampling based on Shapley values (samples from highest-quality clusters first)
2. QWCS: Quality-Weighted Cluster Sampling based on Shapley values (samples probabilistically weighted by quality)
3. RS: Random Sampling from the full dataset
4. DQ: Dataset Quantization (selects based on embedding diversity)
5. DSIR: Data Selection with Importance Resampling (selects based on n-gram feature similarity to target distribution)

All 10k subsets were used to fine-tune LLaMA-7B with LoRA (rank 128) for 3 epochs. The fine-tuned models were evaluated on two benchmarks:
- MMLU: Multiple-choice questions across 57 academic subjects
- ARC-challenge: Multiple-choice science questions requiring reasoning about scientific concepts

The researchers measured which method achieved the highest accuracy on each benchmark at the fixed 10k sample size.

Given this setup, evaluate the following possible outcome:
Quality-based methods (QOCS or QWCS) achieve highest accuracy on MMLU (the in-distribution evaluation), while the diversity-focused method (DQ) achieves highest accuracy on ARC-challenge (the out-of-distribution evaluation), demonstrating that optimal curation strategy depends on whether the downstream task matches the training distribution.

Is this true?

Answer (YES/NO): NO